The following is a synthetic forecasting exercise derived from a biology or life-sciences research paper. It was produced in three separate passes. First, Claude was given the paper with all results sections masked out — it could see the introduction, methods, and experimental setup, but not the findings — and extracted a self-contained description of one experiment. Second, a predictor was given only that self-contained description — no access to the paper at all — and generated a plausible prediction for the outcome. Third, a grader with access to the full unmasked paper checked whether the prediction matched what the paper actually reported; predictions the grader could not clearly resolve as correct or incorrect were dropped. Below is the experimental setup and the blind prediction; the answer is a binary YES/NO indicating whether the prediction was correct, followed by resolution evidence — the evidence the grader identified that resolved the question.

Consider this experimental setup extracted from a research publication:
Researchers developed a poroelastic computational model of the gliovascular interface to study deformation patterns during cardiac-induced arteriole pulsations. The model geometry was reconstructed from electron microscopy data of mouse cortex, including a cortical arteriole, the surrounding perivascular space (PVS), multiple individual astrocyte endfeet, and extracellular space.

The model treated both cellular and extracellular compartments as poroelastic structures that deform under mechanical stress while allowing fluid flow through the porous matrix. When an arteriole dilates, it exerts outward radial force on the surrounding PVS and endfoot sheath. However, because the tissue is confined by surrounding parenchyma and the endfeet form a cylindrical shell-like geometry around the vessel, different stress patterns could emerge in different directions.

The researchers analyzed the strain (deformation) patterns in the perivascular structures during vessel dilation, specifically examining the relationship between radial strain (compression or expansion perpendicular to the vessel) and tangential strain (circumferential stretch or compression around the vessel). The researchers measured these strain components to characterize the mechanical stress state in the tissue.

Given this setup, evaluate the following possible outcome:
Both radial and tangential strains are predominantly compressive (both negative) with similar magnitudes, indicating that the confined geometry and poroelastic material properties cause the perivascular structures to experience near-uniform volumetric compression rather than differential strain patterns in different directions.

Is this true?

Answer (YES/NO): NO